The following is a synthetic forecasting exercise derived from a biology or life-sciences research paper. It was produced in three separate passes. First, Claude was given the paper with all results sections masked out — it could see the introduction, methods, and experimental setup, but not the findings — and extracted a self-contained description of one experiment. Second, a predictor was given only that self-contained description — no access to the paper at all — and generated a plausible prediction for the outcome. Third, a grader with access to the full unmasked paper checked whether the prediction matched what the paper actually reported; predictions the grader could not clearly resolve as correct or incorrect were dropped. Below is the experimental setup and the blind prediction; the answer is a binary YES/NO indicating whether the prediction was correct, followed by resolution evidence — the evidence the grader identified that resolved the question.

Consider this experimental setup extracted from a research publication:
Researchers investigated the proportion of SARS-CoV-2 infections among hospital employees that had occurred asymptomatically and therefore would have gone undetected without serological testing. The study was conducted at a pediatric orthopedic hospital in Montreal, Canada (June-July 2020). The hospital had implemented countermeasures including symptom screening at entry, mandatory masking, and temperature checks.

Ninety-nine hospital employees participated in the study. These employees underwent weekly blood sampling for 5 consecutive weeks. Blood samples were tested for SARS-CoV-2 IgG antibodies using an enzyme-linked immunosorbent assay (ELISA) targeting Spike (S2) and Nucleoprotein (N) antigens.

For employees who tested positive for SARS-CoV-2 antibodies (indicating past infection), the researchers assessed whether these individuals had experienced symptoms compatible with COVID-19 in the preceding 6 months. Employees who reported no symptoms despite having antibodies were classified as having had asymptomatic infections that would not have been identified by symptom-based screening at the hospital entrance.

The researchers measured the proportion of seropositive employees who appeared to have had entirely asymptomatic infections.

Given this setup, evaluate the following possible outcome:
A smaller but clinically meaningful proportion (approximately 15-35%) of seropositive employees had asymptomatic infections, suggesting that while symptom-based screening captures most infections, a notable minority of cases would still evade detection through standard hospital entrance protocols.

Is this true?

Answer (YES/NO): NO